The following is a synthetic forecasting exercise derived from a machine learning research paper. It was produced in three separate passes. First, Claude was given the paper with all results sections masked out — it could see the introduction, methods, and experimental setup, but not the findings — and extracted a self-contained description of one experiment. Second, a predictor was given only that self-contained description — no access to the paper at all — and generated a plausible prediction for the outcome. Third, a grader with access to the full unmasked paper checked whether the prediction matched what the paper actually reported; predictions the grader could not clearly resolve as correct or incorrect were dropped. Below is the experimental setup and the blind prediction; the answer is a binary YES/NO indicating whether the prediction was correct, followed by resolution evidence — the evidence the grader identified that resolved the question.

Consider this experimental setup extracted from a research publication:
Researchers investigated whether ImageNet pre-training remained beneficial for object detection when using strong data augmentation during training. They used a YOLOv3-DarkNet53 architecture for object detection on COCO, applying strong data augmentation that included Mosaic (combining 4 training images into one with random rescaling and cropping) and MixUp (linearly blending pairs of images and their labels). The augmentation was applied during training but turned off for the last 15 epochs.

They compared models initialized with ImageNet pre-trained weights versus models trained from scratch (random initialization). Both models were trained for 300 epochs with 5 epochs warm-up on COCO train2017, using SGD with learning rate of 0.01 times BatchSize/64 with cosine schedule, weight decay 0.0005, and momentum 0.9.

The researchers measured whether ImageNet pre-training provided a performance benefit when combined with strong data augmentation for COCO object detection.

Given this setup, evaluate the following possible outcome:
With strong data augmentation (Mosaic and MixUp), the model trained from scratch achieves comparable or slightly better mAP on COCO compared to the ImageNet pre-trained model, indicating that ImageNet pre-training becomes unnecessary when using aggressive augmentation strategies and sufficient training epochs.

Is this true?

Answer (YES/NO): YES